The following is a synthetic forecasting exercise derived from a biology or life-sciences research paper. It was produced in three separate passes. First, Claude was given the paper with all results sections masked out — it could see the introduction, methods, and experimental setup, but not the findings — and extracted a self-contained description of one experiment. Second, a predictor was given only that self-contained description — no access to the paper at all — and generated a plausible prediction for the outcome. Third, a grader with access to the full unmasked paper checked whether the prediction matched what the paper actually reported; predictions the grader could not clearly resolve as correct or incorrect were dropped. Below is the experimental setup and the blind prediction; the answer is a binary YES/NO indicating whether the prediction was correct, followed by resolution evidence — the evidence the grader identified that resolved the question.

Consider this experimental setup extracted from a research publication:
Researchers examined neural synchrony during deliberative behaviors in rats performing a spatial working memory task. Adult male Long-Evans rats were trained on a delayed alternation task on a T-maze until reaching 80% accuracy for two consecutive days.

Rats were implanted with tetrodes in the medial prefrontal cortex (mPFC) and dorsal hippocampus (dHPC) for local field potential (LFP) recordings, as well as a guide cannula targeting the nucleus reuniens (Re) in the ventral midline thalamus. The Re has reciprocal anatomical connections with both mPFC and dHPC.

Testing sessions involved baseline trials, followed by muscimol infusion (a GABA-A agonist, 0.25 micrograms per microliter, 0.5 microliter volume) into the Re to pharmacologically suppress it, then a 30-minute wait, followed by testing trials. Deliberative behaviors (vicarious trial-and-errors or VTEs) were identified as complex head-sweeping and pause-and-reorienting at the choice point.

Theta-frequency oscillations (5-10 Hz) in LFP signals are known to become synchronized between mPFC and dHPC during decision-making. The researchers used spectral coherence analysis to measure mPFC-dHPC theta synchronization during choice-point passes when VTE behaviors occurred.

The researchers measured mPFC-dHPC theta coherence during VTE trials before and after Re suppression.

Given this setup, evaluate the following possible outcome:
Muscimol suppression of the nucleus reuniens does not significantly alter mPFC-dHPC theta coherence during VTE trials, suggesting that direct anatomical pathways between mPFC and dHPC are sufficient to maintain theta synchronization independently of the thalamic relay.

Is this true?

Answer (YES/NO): NO